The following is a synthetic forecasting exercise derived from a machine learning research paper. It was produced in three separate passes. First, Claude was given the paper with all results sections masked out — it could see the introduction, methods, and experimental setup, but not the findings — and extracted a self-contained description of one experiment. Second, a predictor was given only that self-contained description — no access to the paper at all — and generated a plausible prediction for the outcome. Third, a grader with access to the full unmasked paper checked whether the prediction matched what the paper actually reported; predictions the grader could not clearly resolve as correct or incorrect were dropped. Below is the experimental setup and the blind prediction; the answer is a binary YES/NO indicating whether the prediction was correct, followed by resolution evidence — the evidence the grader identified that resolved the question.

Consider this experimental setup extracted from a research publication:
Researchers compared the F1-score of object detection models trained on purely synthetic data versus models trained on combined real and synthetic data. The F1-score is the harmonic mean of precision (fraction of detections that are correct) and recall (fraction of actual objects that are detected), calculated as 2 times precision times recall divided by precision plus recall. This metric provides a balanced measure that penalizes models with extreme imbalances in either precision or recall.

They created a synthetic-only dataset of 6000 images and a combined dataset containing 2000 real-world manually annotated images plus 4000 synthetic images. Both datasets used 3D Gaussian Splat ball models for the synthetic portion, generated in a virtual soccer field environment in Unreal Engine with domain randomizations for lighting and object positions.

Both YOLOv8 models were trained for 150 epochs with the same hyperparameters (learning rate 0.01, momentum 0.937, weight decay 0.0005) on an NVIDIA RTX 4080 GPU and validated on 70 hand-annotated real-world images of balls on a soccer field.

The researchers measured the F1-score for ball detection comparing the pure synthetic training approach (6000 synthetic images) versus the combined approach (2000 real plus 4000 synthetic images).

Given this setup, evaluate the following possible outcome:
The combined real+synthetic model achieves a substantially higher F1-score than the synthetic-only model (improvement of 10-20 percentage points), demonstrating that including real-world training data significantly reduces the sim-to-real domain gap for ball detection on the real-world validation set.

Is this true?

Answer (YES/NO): NO